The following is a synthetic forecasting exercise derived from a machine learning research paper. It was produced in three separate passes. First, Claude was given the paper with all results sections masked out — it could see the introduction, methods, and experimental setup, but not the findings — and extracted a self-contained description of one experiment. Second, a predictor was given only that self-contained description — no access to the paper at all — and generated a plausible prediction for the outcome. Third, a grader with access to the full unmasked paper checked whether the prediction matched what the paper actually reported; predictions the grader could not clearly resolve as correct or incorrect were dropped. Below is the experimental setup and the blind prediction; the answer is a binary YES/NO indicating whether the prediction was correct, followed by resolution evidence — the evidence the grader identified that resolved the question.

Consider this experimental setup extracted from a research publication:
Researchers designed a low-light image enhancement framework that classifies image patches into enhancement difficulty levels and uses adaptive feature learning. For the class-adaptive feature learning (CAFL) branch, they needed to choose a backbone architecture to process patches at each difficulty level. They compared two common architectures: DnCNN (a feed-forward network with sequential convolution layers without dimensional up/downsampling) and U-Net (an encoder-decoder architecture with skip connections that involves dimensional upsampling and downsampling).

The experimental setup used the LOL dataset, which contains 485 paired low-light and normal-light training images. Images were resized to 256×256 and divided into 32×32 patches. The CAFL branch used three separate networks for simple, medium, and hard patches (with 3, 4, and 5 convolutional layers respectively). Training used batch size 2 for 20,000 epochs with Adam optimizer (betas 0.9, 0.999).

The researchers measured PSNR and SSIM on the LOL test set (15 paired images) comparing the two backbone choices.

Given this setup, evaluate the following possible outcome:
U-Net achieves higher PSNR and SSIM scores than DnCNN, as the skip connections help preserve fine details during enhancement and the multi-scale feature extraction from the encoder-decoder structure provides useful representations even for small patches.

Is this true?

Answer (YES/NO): NO